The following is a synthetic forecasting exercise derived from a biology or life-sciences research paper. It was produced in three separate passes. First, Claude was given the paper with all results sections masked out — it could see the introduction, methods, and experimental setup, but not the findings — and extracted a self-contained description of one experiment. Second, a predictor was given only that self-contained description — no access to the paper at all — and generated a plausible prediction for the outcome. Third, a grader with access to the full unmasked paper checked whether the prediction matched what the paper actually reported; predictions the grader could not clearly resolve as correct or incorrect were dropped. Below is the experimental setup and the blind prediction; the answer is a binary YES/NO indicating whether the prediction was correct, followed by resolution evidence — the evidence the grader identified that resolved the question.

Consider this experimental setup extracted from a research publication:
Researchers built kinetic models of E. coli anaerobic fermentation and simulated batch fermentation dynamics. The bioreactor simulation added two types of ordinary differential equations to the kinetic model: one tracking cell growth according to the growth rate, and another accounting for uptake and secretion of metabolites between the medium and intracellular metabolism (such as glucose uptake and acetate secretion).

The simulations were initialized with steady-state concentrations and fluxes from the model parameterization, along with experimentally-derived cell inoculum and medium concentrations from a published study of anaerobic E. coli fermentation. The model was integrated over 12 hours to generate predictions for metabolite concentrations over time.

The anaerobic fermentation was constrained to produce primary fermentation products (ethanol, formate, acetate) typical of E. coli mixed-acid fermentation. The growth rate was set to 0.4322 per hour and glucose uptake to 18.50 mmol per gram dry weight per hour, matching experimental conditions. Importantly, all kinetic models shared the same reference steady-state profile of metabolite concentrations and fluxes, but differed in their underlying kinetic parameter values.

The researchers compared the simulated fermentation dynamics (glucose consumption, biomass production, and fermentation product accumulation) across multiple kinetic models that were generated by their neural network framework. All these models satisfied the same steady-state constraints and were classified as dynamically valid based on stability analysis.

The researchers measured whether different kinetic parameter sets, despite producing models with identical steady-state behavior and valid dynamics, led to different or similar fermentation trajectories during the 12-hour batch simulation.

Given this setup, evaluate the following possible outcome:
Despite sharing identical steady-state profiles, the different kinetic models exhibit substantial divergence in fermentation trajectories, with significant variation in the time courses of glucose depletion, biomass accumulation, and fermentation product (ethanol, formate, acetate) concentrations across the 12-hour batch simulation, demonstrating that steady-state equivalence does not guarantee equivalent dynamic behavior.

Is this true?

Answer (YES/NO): YES